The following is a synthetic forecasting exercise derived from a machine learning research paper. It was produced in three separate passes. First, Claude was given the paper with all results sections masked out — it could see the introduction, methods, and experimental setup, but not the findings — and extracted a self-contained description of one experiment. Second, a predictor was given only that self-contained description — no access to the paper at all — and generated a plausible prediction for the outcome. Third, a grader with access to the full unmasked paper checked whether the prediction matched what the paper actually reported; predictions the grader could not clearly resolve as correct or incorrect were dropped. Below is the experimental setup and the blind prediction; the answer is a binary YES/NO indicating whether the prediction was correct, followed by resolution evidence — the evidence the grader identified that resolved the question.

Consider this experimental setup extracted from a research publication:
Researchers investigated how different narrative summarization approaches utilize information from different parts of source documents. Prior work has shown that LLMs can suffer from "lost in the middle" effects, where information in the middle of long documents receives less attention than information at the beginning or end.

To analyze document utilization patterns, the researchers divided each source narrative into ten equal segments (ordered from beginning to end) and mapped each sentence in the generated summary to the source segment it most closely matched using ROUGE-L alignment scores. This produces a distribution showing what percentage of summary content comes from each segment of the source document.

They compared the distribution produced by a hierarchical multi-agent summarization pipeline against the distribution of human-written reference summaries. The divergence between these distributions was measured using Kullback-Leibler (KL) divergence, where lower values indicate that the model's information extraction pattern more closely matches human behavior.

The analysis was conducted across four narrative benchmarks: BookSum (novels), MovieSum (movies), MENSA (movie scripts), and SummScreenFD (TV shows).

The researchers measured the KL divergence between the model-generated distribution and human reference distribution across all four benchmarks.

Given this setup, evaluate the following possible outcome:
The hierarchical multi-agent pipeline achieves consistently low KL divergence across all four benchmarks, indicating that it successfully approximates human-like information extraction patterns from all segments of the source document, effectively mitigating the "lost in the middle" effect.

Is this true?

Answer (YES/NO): YES